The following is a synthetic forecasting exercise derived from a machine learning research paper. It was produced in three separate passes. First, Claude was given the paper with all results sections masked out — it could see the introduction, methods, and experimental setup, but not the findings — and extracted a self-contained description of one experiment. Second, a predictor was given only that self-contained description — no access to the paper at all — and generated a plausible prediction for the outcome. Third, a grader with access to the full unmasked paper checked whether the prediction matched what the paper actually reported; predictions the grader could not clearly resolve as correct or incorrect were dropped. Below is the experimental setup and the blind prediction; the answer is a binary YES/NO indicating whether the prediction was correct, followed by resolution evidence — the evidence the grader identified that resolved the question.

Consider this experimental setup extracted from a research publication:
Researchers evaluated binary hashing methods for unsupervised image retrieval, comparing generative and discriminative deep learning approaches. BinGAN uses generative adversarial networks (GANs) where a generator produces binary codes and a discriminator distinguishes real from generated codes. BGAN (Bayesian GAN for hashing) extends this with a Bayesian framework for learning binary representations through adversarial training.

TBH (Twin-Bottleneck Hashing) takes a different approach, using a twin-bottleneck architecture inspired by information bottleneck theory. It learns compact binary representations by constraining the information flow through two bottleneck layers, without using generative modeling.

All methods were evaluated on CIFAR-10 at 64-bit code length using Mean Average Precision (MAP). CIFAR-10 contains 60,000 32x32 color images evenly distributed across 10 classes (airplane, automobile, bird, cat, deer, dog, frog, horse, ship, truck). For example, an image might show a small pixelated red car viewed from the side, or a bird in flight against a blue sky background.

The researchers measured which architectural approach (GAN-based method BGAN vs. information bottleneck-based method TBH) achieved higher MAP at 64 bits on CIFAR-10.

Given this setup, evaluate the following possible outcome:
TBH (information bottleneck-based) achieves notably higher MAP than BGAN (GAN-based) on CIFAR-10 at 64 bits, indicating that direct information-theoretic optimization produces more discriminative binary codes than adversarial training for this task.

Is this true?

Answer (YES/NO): NO